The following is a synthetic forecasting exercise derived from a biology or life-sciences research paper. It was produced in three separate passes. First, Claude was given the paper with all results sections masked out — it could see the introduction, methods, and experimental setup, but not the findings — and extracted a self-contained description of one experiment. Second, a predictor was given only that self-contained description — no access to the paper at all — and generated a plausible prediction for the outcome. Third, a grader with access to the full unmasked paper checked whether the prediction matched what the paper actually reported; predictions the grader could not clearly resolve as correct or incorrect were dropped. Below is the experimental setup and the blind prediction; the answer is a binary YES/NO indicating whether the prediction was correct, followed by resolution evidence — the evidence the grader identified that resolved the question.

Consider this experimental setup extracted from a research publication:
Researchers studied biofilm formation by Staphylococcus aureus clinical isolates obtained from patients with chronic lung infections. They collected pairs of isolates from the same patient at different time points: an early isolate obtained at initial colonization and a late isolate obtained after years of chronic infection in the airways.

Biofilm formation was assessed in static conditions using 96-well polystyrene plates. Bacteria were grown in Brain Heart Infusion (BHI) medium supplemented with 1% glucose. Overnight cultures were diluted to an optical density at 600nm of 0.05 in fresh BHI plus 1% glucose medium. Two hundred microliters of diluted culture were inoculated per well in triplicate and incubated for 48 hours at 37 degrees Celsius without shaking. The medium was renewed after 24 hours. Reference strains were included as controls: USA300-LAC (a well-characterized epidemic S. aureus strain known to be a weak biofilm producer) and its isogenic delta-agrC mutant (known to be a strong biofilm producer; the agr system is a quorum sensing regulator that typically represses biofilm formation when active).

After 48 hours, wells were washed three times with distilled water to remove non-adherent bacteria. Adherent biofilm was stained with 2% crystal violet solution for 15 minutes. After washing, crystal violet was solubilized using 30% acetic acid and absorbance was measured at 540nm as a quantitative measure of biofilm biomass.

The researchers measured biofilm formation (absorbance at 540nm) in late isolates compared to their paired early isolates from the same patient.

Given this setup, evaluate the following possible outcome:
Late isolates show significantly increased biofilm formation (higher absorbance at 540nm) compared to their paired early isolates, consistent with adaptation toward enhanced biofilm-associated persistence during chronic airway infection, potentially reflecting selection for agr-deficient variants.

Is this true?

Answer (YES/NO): YES